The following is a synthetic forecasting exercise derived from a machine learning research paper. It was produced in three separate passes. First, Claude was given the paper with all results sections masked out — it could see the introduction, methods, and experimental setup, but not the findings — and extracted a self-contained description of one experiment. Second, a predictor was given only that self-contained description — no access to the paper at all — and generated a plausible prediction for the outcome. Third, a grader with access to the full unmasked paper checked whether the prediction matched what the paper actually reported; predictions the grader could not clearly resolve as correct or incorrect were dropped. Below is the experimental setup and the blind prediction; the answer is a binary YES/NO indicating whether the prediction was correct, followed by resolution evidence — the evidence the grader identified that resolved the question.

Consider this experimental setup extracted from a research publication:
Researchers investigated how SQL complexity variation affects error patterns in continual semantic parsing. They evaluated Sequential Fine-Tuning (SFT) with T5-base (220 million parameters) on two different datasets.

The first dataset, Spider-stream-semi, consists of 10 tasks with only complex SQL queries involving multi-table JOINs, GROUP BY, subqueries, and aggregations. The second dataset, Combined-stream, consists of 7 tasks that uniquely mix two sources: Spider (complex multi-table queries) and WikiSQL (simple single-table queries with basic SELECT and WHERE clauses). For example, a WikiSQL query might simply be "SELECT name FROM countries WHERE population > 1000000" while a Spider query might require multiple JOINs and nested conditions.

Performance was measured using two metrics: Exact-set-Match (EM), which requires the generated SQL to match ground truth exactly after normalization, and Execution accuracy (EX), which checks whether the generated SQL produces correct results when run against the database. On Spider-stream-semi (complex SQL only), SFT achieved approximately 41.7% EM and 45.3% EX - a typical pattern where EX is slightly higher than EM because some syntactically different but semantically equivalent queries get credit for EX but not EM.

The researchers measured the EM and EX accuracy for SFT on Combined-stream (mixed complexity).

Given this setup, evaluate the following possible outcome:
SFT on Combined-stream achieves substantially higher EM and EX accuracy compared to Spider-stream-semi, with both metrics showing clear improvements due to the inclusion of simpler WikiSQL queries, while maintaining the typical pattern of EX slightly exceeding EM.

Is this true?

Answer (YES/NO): NO